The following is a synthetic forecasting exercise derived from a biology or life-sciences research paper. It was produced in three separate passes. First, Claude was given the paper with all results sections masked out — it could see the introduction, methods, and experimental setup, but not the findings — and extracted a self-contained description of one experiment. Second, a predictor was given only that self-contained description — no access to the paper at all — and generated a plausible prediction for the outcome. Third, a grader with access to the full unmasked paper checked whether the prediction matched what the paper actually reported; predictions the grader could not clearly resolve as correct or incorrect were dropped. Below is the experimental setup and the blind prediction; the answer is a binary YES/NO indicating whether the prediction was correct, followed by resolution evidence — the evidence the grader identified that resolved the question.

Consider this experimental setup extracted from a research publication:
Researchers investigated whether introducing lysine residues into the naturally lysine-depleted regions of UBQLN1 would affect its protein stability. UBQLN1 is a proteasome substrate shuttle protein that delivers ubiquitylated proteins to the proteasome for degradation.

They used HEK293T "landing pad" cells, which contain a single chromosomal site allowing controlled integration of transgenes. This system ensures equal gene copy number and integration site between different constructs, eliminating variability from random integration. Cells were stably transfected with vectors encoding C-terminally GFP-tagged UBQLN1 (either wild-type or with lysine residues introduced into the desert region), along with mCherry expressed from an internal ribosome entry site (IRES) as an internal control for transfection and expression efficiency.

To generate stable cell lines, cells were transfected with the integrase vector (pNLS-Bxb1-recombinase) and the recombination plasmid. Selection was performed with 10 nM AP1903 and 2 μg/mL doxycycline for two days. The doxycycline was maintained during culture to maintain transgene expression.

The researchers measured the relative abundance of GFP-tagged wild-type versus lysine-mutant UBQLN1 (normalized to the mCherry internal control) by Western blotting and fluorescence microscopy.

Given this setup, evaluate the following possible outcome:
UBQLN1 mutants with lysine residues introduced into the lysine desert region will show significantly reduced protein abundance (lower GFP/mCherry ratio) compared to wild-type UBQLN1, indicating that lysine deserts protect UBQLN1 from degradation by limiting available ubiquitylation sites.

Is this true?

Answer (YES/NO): YES